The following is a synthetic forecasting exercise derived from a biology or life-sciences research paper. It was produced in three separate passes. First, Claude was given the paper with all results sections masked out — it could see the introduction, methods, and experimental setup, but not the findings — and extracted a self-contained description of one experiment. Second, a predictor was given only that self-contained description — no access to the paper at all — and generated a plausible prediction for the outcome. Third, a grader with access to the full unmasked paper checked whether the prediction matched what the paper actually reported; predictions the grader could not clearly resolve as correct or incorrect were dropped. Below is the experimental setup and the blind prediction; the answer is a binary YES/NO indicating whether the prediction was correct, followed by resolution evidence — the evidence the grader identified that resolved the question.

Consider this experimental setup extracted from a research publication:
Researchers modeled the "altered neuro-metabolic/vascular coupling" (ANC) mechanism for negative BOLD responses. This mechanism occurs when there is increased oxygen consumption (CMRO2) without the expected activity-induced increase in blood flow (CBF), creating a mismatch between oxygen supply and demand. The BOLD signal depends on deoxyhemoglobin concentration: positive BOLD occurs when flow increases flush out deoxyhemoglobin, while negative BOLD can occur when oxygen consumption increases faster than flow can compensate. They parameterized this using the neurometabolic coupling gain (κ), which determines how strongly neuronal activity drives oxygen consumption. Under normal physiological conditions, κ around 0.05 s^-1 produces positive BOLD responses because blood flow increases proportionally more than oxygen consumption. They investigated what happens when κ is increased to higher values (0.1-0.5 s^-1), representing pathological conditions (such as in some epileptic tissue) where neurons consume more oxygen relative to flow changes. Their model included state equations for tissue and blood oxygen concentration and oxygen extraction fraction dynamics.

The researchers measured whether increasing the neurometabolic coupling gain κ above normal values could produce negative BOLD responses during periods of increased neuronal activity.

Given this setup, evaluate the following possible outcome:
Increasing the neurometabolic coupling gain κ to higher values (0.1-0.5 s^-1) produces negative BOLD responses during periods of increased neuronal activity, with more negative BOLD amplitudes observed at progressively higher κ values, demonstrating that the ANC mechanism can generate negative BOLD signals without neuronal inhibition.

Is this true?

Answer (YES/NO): YES